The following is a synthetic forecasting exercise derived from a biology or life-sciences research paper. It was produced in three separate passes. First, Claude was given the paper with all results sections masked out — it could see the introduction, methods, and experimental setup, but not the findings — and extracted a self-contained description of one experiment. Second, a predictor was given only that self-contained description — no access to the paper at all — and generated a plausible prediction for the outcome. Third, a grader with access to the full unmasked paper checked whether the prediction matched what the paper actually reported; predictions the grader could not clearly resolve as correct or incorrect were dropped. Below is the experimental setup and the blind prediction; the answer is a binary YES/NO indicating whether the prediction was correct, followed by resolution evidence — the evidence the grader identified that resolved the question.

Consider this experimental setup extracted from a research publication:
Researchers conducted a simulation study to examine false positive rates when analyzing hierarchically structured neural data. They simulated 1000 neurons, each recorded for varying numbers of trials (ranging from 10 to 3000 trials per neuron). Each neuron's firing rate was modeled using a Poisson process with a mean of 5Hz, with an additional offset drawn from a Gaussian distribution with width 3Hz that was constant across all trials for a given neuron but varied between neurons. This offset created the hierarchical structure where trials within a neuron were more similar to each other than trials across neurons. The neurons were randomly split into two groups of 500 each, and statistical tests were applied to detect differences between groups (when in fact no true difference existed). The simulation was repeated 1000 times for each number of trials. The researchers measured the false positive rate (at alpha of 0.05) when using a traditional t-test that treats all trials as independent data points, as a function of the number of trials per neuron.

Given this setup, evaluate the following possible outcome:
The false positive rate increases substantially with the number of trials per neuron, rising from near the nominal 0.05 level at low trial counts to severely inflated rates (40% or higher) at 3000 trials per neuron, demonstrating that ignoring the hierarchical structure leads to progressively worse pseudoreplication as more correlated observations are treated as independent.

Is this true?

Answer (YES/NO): NO